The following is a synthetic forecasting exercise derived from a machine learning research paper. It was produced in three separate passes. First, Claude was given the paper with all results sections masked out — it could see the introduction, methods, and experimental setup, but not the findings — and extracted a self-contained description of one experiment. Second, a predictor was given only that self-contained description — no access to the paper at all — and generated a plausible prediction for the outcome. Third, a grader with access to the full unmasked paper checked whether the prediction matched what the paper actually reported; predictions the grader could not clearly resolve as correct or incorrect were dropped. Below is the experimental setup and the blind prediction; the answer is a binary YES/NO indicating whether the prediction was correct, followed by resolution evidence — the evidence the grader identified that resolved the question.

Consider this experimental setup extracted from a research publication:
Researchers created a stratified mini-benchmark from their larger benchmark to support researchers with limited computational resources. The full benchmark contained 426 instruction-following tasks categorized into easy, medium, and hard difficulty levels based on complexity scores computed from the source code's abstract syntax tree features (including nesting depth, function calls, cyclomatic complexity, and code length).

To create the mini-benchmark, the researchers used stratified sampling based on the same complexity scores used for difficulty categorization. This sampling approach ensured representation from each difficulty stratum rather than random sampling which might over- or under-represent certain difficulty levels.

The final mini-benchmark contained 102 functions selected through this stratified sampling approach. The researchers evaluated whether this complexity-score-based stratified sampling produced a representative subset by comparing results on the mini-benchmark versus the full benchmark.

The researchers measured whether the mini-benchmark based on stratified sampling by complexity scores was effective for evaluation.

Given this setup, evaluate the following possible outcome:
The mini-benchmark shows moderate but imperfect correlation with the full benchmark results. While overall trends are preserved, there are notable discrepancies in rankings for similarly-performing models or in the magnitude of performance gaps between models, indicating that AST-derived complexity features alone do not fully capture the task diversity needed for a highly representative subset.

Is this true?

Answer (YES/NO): NO